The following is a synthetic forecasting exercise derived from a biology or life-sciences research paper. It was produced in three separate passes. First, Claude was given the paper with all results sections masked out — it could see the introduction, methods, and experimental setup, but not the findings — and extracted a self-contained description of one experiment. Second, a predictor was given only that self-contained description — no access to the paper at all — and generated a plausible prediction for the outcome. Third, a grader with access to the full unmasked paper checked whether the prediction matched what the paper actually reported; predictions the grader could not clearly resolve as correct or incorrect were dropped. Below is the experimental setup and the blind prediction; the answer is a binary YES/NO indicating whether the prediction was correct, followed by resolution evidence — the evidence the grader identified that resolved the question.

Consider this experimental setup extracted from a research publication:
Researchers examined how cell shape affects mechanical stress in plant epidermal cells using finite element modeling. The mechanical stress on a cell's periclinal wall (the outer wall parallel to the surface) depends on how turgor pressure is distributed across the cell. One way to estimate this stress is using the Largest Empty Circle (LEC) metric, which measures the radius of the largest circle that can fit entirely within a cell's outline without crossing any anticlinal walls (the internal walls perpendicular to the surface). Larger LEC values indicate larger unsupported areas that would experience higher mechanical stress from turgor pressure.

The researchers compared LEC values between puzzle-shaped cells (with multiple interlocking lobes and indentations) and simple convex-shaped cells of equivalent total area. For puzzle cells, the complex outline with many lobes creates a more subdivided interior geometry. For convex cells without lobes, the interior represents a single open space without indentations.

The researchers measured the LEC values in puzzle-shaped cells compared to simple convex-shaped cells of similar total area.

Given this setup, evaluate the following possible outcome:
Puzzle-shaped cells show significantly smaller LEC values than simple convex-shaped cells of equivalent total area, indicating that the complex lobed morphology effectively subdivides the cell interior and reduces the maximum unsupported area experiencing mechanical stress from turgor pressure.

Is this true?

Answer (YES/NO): YES